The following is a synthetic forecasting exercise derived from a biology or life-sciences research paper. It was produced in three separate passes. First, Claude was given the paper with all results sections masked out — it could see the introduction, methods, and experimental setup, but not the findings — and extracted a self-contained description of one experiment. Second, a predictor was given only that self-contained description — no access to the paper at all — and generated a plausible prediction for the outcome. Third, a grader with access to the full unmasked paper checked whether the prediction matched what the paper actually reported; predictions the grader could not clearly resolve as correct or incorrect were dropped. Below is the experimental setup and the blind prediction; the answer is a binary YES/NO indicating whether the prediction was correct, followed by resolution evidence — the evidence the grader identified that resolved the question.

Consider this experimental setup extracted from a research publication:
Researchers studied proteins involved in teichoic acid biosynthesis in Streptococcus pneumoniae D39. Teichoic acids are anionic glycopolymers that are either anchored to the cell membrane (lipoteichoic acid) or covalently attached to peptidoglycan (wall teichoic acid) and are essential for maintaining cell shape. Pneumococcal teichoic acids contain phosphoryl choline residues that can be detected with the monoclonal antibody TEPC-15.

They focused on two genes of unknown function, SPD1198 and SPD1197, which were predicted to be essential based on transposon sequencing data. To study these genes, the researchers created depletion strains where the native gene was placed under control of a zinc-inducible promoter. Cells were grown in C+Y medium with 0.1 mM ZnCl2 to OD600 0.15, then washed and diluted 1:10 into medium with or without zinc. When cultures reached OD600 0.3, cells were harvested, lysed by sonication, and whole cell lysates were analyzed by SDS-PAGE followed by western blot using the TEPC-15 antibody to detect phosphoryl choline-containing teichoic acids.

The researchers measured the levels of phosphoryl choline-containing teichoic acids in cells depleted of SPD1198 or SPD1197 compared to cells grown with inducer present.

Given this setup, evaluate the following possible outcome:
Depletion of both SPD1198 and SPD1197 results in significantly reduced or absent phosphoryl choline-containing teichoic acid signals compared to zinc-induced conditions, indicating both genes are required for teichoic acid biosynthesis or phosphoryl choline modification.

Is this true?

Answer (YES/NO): NO